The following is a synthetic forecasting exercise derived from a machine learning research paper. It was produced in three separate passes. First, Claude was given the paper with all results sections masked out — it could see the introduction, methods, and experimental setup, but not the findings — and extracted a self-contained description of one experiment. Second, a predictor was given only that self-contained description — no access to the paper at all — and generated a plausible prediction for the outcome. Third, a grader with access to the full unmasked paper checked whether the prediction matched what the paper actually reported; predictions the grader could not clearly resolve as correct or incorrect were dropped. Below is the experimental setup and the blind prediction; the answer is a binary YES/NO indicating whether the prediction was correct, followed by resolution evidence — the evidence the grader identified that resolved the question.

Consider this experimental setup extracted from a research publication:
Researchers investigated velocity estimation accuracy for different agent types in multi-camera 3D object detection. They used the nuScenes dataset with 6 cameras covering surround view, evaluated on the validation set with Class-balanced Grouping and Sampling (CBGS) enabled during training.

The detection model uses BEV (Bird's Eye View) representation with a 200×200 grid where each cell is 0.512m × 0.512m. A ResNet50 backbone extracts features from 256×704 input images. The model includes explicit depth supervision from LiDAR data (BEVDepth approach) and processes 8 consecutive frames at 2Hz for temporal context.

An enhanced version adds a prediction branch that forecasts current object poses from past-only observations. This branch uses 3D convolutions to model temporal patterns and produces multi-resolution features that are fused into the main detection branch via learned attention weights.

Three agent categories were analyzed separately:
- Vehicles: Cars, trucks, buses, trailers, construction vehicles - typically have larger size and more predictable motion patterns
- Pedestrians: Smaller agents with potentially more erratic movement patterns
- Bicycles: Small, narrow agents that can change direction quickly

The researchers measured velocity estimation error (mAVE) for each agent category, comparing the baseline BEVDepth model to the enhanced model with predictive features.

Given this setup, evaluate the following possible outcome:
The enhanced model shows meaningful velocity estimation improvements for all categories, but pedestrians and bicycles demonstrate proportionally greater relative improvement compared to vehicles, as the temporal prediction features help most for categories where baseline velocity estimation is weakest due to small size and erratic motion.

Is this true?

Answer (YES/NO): NO